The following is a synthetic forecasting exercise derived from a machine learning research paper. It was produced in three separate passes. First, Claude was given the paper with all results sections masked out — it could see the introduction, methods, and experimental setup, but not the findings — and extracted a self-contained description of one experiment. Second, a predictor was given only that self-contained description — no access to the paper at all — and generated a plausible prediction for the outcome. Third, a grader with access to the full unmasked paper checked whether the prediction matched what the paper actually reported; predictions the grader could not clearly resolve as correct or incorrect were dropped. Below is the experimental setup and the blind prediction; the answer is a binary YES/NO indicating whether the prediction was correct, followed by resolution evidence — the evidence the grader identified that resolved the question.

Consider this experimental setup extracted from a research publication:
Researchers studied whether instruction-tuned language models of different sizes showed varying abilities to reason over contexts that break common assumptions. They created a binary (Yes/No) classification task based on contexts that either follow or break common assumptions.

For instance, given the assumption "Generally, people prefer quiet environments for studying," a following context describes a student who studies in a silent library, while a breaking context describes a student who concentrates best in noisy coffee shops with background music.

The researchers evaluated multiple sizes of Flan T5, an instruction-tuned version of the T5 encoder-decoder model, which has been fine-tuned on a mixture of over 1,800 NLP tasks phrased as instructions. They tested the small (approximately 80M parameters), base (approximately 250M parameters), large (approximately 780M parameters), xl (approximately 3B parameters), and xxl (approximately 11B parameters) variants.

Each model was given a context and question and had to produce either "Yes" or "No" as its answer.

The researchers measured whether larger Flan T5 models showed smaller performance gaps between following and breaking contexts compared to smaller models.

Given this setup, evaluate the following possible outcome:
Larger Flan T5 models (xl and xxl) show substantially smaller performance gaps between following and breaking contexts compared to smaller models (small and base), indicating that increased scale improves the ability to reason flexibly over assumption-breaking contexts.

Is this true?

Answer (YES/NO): NO